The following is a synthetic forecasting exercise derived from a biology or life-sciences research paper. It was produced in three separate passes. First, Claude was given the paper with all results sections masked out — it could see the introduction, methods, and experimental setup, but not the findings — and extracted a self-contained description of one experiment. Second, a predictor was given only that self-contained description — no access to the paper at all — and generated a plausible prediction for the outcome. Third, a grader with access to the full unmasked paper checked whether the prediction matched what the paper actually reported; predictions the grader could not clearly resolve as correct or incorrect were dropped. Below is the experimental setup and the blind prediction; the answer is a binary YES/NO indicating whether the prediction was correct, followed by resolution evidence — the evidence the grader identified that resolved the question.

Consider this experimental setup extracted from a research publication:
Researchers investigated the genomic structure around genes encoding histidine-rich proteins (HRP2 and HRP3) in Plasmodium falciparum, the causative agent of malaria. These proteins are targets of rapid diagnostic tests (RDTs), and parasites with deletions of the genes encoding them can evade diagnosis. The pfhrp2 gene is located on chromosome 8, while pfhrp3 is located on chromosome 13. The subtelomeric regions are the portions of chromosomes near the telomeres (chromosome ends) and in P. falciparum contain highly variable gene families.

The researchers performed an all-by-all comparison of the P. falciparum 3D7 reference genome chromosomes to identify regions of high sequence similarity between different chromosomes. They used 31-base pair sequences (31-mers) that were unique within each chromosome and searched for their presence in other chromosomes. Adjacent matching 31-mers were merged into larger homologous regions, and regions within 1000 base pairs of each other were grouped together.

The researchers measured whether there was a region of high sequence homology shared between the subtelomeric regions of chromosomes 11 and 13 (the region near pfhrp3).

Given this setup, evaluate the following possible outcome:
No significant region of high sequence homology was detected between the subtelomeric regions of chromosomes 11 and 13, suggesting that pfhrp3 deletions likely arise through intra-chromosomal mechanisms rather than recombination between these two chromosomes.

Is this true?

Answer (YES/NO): NO